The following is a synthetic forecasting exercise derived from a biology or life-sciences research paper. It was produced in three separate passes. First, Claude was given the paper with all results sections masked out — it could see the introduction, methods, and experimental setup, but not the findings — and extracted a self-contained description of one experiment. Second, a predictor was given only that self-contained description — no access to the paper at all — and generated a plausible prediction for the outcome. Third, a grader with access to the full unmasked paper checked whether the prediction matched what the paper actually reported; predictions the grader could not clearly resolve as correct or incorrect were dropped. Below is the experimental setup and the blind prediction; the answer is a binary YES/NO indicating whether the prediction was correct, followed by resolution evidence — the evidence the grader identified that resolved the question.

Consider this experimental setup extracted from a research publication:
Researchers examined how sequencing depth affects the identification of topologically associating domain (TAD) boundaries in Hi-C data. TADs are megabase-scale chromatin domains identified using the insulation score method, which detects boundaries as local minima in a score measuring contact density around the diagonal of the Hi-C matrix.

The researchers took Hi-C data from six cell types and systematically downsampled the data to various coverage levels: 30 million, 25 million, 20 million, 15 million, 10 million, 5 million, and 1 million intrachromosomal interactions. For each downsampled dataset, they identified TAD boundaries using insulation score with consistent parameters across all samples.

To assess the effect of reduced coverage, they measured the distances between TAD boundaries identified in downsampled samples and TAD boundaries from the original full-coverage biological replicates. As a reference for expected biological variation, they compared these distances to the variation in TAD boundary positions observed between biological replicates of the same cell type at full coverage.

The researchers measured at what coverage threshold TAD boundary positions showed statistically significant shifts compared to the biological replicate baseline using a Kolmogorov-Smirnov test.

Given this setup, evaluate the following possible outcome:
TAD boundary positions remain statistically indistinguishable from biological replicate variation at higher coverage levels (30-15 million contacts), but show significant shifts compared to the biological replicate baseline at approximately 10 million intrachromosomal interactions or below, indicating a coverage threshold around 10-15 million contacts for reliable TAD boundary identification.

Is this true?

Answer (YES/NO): YES